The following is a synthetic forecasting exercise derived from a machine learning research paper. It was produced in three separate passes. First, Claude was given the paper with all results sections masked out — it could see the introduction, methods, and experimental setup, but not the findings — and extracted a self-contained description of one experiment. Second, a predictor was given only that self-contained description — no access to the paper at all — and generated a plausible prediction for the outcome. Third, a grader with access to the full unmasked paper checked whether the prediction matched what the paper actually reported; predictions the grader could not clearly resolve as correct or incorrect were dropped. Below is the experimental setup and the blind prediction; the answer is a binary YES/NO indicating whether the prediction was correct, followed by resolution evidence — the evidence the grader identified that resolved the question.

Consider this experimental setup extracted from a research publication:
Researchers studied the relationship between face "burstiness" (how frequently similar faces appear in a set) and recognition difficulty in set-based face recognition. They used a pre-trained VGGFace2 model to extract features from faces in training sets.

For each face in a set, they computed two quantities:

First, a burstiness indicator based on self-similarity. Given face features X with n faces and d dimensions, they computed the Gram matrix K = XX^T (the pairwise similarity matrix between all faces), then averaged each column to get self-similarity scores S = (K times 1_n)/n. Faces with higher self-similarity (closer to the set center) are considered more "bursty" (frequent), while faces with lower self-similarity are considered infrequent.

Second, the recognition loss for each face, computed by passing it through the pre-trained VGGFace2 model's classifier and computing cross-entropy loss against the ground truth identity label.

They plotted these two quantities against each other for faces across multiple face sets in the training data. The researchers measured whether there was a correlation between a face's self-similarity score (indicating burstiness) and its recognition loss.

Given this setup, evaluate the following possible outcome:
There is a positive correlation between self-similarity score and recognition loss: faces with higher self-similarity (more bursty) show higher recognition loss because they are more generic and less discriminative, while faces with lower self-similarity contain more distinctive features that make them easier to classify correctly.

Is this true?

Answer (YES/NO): NO